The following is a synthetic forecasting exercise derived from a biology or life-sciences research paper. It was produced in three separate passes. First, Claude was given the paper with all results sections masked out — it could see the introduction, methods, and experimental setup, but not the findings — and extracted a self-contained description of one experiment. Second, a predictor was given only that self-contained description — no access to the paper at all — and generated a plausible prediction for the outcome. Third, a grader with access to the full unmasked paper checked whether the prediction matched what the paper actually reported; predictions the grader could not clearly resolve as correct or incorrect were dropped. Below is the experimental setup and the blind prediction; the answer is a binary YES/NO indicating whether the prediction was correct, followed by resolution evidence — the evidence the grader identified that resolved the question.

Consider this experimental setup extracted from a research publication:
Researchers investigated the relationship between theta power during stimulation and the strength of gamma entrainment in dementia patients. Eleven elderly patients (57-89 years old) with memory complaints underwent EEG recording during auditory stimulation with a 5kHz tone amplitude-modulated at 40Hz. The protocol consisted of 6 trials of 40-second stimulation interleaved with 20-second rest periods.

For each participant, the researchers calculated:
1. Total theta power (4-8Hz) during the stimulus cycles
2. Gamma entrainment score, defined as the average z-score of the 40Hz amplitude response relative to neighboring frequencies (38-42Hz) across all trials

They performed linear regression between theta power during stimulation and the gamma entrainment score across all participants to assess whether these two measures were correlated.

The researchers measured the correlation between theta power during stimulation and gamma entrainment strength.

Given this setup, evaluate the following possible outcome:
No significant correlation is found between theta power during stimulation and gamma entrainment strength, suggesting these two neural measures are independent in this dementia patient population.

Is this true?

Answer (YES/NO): NO